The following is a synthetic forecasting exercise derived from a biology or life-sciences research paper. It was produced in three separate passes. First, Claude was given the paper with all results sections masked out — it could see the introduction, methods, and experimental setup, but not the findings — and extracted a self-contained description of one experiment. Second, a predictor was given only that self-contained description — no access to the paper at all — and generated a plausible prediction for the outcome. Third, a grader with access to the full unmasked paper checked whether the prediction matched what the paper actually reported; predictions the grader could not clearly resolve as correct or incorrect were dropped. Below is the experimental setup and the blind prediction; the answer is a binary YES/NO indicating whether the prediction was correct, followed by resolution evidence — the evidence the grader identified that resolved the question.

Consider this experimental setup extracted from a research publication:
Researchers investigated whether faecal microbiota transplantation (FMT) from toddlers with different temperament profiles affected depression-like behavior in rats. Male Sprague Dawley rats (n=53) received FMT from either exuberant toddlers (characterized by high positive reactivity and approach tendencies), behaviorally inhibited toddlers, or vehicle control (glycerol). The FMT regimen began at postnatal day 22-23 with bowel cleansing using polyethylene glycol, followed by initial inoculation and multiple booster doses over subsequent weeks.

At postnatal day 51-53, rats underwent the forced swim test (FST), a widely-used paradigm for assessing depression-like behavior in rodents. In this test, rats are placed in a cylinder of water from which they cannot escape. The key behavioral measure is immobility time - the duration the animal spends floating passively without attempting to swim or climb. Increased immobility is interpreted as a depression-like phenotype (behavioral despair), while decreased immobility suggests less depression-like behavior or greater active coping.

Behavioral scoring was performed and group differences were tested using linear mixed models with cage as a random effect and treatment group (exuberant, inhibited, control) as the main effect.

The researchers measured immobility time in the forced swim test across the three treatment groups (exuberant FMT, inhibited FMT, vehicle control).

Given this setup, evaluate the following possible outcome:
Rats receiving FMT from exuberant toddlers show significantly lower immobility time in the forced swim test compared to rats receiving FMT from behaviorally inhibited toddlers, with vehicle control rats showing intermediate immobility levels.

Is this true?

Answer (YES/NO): NO